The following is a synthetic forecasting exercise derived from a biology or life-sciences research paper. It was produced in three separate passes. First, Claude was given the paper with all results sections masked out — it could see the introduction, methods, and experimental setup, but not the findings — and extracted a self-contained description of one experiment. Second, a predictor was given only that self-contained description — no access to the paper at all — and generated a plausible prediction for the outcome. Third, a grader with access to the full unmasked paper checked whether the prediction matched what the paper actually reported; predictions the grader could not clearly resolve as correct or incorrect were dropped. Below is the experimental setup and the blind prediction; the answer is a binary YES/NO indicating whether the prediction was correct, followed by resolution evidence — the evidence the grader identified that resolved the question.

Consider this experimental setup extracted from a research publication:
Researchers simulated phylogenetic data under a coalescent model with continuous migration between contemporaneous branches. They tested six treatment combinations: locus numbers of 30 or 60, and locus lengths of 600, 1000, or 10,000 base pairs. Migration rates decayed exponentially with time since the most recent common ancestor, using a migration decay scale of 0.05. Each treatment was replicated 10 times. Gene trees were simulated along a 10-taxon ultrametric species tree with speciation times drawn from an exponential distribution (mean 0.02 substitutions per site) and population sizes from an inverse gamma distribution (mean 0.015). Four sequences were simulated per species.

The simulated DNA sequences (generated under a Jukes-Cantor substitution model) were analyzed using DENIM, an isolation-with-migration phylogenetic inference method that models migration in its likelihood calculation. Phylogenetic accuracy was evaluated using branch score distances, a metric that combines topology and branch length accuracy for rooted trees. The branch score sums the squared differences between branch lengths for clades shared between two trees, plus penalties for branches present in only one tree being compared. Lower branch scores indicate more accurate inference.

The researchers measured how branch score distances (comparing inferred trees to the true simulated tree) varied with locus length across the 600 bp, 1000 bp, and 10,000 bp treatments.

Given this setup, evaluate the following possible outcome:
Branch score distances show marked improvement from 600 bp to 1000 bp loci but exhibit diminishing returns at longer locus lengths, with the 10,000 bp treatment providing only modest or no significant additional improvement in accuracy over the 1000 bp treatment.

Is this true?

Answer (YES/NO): NO